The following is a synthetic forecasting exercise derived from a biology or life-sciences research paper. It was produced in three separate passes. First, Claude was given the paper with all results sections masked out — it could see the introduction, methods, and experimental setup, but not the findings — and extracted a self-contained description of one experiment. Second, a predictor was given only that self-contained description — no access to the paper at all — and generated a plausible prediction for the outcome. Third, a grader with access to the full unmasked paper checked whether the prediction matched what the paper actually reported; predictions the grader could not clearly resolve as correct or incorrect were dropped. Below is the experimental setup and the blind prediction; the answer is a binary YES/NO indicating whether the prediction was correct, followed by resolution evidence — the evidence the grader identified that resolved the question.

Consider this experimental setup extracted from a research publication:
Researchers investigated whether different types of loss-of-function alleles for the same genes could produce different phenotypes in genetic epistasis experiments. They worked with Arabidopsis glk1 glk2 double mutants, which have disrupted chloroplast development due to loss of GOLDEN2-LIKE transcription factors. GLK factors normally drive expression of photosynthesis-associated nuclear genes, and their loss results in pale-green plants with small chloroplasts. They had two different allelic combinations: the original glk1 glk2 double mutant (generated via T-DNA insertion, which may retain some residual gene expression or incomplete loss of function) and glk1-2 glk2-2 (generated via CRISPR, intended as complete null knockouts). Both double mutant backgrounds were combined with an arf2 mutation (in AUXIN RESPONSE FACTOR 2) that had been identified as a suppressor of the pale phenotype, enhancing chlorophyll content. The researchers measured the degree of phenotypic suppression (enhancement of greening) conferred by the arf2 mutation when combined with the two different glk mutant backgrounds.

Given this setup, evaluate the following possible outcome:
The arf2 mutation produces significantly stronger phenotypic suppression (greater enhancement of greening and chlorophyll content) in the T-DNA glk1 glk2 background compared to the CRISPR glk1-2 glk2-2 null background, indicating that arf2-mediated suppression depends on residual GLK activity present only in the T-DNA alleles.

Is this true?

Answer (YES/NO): YES